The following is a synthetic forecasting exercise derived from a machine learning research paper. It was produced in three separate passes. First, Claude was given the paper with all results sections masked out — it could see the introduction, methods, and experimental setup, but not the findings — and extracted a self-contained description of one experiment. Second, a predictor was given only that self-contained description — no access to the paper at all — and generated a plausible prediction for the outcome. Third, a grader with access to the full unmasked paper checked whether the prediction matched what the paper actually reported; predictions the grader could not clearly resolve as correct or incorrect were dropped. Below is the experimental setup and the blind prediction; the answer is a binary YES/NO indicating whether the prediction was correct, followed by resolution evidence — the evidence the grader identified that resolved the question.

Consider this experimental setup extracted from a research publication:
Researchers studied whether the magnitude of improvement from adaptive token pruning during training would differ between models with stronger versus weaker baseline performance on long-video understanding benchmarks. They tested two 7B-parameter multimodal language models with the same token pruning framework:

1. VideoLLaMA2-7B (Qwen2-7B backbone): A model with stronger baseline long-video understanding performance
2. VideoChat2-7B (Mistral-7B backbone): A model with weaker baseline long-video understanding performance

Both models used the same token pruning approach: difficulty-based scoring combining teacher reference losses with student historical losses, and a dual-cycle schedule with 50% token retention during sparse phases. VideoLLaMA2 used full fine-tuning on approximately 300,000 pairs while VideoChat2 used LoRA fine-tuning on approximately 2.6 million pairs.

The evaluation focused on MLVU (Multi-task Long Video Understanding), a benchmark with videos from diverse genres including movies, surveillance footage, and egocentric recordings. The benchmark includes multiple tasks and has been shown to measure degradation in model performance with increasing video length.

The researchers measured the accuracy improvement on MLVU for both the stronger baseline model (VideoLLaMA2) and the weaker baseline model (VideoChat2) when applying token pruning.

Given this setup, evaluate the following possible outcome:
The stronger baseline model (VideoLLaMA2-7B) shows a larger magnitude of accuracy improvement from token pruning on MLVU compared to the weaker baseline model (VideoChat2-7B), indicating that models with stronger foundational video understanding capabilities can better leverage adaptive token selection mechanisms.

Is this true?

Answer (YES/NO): NO